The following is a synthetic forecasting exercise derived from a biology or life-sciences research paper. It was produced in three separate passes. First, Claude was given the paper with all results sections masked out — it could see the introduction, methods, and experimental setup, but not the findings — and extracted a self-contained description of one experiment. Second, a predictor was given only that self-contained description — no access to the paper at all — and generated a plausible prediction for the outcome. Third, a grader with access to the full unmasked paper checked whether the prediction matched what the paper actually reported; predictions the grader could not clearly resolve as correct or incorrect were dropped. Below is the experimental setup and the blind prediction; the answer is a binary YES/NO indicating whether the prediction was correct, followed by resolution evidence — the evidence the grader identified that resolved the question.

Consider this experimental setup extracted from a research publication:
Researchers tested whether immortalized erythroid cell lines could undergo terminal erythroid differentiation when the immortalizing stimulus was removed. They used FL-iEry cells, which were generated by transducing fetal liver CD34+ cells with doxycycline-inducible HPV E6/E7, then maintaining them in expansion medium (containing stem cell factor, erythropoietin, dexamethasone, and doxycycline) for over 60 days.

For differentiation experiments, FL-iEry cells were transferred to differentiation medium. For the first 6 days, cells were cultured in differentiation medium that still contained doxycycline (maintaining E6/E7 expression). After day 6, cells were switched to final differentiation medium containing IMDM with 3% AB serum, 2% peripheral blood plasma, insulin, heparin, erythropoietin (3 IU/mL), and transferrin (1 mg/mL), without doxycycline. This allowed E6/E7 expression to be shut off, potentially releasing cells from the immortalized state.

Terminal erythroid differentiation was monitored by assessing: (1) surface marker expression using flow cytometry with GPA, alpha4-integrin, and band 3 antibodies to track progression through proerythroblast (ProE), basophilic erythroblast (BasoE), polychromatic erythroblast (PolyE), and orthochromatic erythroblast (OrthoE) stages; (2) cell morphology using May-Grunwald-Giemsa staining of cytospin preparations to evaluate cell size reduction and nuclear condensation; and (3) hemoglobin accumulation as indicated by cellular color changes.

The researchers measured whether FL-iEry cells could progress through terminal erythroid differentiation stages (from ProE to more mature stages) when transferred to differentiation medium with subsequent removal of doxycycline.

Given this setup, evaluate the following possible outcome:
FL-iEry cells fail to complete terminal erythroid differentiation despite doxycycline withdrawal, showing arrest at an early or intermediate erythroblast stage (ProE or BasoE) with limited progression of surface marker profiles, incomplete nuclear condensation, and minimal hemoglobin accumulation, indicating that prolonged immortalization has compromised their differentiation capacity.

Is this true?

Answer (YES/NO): NO